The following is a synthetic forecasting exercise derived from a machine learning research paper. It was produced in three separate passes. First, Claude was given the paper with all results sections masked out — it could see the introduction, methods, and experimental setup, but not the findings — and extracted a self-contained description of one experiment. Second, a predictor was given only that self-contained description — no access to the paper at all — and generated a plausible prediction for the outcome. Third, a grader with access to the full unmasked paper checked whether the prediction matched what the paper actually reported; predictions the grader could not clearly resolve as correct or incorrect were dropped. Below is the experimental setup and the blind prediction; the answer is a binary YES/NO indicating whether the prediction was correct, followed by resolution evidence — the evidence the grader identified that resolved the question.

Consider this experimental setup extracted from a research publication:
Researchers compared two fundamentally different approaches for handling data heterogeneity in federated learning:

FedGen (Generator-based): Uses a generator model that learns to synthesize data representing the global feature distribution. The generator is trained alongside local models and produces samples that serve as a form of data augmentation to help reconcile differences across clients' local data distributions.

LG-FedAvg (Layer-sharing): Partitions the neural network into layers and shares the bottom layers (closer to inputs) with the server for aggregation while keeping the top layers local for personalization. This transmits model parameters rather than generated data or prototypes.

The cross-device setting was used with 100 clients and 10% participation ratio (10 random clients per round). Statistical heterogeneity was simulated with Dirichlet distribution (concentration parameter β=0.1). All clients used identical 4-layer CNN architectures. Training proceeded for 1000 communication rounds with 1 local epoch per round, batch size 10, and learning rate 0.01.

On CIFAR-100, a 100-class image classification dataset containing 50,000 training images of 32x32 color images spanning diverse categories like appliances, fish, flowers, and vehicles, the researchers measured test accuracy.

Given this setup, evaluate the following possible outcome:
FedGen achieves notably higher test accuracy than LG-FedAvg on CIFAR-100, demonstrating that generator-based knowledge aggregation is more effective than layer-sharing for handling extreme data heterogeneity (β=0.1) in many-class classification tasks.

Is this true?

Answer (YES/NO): NO